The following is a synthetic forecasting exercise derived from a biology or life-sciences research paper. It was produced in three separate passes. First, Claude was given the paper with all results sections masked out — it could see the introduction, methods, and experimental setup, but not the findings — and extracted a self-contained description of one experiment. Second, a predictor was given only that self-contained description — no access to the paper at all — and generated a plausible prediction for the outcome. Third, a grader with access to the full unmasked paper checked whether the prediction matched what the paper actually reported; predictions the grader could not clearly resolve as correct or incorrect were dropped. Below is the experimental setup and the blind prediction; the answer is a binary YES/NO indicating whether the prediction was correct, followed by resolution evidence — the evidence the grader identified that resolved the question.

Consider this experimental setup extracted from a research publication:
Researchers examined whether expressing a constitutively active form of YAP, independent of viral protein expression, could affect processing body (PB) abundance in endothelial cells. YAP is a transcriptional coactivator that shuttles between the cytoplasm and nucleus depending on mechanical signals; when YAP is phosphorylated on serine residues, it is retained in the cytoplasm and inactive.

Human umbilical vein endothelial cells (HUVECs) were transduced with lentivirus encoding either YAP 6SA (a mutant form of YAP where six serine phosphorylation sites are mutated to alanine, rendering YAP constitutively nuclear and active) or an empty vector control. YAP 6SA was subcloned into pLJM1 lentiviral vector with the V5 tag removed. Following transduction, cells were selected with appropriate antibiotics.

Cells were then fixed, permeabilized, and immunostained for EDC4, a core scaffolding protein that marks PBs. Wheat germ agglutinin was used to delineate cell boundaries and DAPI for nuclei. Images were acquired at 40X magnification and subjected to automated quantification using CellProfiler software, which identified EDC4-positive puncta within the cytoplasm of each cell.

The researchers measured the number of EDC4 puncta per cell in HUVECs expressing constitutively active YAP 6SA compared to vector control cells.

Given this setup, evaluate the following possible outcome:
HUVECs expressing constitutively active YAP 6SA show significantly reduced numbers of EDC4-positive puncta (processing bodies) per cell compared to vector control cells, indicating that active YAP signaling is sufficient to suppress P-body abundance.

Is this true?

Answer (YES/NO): NO